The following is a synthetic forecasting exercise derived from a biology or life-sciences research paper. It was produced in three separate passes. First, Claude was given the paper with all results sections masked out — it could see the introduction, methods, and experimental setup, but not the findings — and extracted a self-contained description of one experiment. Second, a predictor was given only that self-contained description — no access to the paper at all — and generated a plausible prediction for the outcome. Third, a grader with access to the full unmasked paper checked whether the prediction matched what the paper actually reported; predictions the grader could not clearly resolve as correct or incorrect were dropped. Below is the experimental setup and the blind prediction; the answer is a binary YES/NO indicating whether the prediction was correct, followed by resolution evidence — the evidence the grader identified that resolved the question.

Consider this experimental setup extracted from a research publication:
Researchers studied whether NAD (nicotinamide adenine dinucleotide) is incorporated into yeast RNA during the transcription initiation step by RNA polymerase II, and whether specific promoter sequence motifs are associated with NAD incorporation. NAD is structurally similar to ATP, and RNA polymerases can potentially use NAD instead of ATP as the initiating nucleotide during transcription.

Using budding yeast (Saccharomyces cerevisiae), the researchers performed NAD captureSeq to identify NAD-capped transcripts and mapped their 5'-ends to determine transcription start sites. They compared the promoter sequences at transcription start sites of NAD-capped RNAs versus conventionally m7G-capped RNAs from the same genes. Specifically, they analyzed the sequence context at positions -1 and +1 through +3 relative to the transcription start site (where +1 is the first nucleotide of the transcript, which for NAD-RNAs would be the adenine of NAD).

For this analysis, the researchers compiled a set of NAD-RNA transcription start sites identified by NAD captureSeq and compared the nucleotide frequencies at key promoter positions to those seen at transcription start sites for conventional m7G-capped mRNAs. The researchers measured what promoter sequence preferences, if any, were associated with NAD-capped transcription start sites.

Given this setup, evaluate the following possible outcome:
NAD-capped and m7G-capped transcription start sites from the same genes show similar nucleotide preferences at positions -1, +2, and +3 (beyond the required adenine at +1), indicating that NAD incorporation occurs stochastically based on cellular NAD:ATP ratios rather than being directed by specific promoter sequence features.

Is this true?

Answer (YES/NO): NO